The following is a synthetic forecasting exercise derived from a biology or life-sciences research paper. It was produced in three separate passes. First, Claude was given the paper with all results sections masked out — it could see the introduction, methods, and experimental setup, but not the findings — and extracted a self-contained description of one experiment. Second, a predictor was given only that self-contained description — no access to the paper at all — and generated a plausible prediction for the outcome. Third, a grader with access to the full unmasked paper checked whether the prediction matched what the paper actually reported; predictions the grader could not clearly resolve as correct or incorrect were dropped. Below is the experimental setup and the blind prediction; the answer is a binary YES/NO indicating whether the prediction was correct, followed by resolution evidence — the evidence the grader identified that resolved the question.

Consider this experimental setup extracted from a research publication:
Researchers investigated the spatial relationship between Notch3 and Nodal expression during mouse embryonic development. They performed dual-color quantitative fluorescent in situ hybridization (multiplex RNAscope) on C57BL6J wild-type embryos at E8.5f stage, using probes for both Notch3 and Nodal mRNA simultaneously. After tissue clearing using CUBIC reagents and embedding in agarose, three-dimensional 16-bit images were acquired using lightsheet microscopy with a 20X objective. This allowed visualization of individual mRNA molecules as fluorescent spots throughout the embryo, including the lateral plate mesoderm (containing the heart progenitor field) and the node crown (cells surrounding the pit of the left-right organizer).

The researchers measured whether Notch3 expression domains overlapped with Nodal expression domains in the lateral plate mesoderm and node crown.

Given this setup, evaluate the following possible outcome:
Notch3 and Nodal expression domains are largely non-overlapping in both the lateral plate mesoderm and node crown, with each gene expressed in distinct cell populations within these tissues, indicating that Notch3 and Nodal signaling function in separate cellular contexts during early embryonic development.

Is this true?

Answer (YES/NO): NO